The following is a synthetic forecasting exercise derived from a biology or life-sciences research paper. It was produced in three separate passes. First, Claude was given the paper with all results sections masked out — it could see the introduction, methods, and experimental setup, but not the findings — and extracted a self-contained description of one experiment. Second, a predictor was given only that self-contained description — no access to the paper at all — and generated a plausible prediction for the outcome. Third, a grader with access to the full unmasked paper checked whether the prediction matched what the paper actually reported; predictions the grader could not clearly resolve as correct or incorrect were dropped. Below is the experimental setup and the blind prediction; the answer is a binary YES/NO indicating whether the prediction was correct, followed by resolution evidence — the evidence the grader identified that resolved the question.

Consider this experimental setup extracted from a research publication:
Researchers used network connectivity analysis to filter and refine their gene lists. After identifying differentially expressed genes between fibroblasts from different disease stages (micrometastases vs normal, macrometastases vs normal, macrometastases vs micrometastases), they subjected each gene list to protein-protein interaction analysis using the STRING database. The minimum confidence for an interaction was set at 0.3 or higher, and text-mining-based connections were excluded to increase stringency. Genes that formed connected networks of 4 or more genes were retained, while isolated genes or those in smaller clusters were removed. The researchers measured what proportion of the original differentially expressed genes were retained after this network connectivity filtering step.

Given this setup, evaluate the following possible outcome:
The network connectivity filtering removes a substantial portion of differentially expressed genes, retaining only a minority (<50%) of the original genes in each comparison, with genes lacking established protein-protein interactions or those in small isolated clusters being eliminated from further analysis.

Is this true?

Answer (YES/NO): NO